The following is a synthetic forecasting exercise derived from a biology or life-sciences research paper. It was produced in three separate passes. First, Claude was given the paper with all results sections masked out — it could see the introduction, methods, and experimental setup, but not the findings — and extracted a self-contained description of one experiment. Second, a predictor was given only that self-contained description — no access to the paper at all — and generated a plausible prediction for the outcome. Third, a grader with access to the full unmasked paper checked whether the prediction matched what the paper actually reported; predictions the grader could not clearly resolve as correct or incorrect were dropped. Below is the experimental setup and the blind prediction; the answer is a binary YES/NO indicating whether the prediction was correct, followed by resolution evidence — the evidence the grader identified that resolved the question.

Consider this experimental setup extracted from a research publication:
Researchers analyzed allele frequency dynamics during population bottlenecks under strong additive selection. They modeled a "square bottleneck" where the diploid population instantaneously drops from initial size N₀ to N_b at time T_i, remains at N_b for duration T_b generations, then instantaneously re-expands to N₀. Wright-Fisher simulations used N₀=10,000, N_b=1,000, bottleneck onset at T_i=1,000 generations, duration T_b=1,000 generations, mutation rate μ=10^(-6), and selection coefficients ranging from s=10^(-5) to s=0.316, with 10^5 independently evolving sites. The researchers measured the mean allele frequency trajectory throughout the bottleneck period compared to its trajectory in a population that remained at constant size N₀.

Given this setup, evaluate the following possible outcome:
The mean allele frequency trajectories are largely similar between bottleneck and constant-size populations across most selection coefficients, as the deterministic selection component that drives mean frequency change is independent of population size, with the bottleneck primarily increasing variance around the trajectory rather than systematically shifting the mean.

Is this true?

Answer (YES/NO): YES